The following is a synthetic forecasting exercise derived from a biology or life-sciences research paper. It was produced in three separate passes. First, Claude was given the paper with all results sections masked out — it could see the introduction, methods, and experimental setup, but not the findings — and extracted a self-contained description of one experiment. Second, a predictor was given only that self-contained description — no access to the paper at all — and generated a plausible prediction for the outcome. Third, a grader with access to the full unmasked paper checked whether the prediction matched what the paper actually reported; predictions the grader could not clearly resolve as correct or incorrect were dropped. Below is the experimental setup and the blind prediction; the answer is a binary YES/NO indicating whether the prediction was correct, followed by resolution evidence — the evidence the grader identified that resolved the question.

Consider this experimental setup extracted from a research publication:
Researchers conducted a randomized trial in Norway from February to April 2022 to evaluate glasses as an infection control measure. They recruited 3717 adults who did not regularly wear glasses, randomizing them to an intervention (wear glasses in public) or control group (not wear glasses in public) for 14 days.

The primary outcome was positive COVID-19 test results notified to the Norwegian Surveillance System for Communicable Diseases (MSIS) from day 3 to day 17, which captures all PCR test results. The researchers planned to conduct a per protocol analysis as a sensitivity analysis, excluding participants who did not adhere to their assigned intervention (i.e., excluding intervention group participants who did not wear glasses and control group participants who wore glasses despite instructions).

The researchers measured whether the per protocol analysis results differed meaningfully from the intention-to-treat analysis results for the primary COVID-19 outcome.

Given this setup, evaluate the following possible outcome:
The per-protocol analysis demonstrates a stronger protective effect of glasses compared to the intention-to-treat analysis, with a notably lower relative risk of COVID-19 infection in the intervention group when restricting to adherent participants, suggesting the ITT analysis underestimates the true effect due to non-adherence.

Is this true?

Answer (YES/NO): NO